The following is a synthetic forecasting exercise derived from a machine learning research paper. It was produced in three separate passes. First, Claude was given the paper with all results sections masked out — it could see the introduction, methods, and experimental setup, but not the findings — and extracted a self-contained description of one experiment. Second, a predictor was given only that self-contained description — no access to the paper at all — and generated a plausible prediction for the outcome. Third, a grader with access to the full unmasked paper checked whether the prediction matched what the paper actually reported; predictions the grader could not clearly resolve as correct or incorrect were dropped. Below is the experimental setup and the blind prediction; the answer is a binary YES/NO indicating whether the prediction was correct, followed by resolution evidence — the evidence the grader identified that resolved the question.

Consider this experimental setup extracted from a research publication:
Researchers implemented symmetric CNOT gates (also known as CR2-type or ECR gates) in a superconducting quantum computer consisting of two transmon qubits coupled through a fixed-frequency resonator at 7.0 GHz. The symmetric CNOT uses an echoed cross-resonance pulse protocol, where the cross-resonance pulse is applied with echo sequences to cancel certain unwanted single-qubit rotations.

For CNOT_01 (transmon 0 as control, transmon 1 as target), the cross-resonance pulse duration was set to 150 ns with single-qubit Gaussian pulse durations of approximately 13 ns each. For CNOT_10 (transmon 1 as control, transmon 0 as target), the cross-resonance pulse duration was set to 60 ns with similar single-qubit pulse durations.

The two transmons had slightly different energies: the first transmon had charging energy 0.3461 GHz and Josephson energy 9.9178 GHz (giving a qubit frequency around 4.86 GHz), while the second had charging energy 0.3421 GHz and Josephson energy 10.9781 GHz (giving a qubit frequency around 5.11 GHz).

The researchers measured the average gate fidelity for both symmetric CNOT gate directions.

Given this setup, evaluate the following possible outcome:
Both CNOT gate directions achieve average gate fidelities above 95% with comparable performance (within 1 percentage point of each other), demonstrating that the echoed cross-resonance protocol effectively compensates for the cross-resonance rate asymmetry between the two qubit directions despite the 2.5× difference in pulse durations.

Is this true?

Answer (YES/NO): YES